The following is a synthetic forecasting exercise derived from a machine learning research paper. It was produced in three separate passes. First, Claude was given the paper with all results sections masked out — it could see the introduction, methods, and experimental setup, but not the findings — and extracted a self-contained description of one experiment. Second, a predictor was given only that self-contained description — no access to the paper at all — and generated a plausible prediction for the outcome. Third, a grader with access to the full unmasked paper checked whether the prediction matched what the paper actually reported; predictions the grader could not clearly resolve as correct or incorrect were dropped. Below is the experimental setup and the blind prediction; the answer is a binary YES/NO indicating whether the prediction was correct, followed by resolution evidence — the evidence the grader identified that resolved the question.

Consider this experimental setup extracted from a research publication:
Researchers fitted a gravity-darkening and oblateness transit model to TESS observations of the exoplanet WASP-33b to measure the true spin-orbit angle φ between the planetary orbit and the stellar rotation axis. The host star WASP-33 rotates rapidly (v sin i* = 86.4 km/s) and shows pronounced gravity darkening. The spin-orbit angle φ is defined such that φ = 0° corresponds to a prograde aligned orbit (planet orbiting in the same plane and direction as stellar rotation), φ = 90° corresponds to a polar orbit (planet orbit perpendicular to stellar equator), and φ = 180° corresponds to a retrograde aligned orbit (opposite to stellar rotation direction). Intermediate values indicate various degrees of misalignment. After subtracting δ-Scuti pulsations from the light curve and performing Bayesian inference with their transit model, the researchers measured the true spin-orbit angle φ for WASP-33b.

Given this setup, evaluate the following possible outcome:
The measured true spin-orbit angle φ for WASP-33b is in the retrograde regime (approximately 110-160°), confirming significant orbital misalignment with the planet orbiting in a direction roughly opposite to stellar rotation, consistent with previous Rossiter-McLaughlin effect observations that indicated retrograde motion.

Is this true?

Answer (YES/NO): NO